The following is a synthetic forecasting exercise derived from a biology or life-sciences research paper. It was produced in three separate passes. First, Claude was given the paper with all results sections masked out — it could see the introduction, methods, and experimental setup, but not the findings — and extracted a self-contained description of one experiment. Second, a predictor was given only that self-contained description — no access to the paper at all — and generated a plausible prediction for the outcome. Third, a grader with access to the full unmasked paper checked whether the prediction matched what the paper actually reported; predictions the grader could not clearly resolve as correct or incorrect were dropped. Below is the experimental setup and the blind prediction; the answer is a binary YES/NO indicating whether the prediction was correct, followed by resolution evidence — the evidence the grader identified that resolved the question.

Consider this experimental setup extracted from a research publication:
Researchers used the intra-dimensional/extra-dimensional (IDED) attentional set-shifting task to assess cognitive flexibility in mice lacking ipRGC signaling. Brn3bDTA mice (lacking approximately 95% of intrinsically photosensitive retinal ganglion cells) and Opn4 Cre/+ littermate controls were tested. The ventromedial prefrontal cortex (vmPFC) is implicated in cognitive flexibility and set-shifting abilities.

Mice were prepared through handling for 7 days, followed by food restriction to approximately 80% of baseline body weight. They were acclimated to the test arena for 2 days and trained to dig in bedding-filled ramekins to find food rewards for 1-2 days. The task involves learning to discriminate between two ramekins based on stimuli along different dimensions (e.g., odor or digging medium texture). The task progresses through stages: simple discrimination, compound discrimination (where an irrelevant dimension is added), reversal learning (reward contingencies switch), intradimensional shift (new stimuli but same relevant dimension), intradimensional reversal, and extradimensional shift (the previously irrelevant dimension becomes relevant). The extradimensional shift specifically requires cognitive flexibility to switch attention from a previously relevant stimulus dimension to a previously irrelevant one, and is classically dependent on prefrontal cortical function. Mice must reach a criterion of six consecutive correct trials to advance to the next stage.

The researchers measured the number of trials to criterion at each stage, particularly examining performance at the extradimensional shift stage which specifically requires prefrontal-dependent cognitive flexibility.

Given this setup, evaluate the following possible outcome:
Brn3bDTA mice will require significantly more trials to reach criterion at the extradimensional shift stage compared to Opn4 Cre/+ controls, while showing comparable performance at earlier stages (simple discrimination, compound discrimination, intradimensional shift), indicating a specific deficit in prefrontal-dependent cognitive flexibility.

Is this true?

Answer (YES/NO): NO